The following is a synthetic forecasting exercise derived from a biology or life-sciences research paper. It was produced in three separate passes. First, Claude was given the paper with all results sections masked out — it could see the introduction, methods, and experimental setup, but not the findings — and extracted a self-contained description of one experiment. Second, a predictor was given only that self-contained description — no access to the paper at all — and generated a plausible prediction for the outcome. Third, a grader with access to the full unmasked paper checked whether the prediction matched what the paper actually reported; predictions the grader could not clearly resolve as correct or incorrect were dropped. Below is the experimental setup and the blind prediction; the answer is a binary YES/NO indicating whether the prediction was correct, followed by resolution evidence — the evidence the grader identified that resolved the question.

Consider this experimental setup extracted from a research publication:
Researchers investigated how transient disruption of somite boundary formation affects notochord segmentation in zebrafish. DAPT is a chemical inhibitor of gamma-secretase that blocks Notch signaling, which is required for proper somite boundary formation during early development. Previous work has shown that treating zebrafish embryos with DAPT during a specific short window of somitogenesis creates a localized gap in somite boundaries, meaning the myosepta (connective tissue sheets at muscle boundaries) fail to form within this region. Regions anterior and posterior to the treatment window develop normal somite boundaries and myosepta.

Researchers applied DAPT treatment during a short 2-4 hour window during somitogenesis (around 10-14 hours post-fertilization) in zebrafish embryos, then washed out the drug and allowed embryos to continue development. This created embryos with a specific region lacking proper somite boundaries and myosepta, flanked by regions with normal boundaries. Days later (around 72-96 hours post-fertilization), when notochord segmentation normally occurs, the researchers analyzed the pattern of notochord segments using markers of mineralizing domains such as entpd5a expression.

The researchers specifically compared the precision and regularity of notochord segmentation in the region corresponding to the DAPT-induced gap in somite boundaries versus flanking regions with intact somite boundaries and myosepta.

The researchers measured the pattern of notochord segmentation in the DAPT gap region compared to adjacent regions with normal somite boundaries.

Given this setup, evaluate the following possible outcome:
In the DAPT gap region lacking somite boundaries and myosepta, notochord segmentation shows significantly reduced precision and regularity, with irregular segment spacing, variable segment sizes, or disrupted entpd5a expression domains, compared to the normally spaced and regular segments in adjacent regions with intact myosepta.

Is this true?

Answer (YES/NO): YES